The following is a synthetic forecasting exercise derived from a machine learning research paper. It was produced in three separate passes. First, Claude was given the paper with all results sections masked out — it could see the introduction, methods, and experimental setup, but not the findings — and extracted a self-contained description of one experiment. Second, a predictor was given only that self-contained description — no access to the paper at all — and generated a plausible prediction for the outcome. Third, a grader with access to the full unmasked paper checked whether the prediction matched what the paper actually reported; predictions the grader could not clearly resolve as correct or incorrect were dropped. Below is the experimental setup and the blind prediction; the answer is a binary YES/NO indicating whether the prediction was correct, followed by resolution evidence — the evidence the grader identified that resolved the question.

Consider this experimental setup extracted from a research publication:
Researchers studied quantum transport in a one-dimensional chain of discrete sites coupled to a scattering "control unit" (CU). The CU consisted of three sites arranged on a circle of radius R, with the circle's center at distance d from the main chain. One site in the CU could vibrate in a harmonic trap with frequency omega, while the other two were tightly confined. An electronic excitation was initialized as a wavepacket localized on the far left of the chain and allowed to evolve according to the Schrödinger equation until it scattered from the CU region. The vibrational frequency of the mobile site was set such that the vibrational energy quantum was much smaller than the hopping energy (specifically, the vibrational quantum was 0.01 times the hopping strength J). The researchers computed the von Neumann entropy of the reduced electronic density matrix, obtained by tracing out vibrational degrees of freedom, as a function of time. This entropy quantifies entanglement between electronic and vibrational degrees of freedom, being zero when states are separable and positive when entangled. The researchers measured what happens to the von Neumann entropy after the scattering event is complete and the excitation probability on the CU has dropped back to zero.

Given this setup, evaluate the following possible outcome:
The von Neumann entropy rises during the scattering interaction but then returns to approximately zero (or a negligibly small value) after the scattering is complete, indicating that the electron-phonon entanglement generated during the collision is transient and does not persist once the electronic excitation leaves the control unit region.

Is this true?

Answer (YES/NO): NO